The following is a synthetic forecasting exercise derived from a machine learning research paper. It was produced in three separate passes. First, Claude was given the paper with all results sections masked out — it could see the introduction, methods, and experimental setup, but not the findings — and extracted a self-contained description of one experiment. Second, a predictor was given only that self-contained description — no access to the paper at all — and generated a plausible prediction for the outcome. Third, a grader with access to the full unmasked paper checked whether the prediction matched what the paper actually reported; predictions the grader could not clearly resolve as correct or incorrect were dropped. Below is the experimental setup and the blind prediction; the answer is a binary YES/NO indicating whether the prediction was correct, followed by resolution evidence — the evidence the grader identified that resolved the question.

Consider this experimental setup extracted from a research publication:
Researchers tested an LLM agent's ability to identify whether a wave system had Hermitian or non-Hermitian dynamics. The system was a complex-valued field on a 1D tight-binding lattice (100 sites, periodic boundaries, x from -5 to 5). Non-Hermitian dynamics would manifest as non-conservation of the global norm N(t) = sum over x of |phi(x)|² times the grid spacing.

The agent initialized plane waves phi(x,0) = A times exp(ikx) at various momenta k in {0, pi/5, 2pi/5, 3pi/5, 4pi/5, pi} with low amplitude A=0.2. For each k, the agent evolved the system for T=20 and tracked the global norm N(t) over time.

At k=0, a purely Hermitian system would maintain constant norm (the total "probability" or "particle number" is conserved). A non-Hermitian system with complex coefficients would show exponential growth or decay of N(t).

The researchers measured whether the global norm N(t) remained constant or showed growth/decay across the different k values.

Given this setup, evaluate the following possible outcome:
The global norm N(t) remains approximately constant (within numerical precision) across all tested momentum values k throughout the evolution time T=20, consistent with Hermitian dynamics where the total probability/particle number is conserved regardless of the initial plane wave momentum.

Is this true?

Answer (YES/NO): NO